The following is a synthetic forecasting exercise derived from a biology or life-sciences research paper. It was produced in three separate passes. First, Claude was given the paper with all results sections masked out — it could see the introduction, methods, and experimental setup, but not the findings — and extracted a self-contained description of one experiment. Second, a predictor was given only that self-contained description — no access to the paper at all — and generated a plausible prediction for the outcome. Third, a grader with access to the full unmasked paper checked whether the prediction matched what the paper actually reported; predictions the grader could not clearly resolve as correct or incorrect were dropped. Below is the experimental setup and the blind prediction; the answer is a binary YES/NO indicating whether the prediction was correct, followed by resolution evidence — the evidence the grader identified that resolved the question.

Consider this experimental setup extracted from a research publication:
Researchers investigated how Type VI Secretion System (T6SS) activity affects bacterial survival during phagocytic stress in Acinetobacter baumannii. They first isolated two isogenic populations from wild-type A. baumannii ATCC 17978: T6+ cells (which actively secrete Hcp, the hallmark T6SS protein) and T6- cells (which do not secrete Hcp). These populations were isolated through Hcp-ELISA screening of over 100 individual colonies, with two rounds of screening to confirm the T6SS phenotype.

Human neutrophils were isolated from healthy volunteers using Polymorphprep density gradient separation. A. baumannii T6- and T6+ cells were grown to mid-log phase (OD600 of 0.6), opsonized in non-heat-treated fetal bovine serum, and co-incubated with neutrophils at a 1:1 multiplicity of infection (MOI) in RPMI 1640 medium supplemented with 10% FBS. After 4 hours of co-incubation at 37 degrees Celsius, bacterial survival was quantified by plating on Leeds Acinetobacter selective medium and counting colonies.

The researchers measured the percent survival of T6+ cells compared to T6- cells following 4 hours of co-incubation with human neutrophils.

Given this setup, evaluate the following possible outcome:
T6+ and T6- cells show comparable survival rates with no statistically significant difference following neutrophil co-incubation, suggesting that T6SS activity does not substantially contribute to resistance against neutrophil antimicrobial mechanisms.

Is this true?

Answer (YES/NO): NO